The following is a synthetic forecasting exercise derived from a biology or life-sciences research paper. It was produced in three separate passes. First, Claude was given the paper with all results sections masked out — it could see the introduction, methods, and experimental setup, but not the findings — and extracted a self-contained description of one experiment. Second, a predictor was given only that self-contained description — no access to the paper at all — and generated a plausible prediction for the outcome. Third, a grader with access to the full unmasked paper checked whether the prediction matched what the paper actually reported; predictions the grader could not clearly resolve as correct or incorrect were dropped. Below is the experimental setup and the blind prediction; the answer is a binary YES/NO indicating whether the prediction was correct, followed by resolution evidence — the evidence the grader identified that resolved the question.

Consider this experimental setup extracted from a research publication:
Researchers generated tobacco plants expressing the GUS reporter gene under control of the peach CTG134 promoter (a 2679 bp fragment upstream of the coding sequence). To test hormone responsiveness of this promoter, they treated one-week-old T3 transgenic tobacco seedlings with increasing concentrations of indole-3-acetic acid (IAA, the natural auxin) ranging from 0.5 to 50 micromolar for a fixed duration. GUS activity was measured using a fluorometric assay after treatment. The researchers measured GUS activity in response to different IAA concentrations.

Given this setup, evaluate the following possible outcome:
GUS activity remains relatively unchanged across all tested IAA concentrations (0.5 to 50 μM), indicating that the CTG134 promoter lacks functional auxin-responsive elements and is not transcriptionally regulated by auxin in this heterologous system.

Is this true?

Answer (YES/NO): NO